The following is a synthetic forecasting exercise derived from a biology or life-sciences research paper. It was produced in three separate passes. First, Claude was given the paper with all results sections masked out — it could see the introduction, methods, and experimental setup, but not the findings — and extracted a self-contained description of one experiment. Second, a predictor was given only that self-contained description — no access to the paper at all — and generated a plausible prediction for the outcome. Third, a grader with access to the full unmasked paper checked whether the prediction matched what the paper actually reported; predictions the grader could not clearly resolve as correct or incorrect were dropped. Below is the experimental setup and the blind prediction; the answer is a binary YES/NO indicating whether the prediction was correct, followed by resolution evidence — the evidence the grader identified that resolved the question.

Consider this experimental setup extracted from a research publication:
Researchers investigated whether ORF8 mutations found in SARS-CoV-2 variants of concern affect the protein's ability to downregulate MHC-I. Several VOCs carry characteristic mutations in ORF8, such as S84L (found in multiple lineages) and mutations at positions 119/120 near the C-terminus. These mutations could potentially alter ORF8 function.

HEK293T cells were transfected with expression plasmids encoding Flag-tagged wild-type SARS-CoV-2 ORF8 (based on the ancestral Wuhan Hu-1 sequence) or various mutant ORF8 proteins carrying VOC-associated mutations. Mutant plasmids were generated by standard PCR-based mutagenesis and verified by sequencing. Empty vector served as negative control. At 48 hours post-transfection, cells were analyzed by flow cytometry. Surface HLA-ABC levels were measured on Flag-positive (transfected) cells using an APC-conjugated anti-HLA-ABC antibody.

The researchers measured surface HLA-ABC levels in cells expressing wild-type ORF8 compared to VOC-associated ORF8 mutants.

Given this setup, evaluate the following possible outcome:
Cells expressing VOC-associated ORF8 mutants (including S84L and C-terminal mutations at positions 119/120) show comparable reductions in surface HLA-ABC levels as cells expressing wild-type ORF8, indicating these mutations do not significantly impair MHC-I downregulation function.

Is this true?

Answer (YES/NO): NO